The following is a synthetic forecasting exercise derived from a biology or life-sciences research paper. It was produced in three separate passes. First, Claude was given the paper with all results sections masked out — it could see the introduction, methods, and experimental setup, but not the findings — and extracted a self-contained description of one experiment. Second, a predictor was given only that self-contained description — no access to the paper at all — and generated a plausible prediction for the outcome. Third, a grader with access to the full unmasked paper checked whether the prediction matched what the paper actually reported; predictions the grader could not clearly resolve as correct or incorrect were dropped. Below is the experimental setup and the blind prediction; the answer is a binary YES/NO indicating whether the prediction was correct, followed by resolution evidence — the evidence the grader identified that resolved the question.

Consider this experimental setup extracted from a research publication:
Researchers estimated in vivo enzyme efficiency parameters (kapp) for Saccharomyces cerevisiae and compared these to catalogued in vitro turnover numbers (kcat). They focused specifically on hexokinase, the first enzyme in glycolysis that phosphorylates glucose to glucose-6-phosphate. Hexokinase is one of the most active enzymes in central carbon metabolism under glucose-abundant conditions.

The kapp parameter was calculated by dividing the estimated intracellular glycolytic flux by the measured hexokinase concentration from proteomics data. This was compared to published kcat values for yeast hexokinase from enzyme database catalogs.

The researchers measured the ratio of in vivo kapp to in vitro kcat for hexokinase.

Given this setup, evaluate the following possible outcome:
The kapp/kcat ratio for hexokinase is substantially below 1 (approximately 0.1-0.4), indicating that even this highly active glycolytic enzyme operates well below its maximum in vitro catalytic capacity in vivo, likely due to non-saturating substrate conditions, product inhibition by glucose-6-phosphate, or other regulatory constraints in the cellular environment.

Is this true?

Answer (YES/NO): NO